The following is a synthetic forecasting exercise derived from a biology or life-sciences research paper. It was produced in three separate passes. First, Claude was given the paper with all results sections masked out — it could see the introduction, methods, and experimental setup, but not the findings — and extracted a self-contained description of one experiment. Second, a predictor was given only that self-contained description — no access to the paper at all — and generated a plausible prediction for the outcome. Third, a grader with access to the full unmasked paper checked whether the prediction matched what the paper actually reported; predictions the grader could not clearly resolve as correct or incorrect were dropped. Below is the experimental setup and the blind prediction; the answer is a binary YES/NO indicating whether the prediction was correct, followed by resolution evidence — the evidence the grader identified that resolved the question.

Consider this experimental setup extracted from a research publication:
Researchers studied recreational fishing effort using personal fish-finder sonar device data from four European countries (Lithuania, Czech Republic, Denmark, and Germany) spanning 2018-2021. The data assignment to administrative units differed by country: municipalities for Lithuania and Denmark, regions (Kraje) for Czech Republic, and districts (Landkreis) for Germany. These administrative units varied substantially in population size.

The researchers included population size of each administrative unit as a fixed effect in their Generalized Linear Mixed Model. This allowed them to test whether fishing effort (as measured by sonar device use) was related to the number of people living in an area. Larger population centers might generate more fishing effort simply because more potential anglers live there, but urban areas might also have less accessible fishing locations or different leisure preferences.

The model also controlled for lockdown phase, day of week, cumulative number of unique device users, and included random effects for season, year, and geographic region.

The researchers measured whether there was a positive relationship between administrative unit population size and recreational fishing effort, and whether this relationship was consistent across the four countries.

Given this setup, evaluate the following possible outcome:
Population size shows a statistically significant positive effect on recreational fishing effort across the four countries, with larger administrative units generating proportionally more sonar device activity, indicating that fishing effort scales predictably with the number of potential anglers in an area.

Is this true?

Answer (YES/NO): NO